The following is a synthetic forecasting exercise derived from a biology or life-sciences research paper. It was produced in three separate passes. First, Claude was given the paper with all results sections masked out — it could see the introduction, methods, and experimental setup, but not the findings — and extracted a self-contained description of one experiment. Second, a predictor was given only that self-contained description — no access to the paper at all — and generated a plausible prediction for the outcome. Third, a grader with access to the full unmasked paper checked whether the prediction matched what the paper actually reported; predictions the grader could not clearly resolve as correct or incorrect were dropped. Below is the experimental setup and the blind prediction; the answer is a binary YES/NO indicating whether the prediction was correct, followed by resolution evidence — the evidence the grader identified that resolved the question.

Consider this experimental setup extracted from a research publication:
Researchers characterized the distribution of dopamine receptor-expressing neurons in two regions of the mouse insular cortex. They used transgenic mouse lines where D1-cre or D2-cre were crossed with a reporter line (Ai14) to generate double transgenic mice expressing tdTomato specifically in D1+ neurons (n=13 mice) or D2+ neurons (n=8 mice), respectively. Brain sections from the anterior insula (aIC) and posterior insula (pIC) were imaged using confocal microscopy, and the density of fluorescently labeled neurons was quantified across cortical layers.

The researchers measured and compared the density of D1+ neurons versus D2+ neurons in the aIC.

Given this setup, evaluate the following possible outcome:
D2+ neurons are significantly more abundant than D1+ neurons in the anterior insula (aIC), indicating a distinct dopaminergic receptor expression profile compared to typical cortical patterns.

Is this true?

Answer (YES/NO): NO